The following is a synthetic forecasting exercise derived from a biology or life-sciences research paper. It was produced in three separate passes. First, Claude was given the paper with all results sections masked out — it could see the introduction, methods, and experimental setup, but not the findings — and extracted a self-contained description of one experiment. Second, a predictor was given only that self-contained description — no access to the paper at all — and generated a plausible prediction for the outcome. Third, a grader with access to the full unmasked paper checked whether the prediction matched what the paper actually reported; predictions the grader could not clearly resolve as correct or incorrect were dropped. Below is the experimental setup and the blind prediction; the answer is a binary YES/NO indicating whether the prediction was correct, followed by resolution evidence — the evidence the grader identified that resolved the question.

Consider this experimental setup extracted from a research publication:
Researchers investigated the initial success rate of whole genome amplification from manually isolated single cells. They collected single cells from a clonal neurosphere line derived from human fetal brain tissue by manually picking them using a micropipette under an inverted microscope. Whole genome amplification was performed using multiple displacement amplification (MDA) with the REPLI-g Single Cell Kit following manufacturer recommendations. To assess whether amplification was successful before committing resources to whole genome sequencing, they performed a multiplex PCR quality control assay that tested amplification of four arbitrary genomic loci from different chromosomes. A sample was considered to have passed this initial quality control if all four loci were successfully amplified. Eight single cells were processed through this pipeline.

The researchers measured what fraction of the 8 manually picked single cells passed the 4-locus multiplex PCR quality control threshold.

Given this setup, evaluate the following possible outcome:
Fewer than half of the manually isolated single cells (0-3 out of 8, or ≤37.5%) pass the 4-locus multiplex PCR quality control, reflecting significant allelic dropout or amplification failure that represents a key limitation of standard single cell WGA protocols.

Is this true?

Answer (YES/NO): NO